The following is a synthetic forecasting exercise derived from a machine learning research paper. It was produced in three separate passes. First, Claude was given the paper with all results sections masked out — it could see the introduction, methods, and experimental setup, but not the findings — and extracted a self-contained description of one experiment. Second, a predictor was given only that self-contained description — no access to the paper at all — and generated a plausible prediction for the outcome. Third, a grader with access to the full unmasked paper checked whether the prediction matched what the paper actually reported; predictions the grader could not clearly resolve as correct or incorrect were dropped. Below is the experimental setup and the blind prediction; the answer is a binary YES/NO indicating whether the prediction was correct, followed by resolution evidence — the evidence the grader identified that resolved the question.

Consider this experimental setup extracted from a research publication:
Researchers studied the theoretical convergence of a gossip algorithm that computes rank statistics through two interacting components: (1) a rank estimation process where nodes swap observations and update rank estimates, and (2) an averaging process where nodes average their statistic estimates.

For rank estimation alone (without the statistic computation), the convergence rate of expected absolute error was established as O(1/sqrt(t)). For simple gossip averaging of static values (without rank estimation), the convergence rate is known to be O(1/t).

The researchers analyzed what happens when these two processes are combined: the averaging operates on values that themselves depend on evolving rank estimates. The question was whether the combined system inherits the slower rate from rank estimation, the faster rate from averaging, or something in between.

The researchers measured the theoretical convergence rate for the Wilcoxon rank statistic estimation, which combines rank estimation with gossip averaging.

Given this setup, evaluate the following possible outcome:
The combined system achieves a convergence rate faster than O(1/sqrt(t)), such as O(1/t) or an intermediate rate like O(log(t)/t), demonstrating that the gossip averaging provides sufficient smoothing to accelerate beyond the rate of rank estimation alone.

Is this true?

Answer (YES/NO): YES